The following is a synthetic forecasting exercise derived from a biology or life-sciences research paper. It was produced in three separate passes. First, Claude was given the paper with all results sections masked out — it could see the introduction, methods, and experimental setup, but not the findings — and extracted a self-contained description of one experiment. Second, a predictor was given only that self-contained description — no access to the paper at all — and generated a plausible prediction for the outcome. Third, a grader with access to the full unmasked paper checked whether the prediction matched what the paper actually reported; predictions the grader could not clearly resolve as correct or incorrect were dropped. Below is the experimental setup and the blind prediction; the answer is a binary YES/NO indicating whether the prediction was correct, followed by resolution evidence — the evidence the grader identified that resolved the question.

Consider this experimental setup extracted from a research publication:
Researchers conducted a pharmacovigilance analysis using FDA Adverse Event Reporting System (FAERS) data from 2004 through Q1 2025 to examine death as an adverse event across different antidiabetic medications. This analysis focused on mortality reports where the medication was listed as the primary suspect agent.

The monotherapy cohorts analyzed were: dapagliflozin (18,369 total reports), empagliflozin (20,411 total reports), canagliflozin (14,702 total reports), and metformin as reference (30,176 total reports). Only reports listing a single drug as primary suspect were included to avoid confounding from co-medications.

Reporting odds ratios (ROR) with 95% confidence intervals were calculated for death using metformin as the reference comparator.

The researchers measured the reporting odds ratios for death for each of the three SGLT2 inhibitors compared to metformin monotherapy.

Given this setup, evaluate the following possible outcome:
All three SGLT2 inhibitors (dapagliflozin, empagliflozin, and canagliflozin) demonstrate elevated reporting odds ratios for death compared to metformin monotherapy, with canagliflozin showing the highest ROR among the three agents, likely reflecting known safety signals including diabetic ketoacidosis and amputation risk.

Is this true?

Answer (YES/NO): NO